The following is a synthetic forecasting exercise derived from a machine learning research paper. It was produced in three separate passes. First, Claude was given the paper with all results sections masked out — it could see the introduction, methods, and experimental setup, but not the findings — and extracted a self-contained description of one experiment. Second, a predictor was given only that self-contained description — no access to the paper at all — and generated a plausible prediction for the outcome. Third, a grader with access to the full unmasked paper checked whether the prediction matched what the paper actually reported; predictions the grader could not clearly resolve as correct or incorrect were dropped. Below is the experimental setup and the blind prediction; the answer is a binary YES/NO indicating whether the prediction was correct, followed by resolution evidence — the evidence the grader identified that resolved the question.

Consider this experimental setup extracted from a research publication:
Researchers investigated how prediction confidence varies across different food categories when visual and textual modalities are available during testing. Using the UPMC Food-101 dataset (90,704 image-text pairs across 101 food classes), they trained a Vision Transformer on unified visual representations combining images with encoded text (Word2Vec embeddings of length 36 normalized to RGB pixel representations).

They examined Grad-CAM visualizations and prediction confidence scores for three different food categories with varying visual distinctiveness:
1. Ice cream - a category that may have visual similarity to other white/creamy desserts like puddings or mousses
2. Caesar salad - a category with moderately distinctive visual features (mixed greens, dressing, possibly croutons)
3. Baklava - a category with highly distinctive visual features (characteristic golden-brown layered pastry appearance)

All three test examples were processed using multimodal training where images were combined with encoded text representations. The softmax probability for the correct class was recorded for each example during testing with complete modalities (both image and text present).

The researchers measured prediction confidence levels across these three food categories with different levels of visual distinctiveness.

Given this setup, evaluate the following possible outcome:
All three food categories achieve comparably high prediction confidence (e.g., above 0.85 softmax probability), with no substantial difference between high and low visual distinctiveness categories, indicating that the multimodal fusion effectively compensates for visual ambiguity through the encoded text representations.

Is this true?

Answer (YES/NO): YES